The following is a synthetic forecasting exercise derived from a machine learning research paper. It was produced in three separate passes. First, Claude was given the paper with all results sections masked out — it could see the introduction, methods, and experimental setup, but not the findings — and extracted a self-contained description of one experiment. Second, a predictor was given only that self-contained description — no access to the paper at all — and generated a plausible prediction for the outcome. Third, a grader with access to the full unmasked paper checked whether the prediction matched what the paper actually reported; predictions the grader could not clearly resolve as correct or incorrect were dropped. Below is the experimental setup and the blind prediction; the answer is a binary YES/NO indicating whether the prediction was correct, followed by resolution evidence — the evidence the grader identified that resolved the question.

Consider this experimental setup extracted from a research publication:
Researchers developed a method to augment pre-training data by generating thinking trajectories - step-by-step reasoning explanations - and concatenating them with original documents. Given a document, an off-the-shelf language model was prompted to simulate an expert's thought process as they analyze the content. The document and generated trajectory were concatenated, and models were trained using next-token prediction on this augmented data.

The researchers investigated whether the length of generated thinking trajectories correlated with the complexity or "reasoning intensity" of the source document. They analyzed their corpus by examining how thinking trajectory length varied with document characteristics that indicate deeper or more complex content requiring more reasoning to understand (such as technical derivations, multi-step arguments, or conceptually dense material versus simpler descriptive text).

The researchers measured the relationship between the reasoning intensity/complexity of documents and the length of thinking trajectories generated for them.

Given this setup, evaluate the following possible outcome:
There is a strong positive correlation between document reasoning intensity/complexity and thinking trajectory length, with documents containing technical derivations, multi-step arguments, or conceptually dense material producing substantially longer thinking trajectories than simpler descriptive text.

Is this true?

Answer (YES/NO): YES